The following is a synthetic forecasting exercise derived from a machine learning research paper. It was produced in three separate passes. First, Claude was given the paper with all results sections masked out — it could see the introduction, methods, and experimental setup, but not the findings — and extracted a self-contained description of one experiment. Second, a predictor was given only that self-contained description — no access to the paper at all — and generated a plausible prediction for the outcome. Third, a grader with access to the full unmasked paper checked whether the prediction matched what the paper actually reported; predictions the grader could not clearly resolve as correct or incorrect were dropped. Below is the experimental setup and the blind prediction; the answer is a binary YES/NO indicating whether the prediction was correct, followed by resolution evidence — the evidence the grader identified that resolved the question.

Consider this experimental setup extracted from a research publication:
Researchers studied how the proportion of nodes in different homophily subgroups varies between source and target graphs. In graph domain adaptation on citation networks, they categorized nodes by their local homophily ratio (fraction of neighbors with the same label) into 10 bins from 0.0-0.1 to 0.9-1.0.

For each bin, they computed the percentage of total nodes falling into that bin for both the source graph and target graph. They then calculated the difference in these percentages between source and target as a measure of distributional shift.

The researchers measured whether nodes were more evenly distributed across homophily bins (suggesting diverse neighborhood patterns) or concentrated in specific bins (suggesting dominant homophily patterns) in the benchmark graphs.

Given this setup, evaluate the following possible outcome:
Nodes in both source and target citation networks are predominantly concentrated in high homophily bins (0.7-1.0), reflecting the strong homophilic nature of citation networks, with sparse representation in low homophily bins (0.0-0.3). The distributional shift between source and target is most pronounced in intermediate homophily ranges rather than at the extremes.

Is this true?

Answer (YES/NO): NO